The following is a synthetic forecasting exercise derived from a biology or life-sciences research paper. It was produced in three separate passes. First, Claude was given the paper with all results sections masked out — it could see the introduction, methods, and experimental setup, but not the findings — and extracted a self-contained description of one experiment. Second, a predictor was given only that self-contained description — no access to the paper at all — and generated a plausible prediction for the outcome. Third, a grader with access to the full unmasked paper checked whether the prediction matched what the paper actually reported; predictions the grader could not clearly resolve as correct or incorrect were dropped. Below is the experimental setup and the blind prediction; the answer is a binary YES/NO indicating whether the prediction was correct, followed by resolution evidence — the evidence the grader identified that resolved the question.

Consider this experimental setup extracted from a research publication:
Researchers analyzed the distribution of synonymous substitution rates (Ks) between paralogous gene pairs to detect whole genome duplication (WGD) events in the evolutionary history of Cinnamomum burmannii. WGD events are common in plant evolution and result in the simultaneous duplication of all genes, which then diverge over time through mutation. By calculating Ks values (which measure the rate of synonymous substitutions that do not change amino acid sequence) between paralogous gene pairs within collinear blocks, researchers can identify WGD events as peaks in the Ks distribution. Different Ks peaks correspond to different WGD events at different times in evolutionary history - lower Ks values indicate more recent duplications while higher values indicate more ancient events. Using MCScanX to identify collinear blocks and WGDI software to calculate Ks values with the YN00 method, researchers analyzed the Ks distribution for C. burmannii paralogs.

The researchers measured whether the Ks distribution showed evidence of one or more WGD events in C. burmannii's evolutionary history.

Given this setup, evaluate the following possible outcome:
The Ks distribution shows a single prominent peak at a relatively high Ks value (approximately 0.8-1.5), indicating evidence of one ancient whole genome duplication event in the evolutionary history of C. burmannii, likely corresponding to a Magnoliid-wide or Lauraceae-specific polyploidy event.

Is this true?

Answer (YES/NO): NO